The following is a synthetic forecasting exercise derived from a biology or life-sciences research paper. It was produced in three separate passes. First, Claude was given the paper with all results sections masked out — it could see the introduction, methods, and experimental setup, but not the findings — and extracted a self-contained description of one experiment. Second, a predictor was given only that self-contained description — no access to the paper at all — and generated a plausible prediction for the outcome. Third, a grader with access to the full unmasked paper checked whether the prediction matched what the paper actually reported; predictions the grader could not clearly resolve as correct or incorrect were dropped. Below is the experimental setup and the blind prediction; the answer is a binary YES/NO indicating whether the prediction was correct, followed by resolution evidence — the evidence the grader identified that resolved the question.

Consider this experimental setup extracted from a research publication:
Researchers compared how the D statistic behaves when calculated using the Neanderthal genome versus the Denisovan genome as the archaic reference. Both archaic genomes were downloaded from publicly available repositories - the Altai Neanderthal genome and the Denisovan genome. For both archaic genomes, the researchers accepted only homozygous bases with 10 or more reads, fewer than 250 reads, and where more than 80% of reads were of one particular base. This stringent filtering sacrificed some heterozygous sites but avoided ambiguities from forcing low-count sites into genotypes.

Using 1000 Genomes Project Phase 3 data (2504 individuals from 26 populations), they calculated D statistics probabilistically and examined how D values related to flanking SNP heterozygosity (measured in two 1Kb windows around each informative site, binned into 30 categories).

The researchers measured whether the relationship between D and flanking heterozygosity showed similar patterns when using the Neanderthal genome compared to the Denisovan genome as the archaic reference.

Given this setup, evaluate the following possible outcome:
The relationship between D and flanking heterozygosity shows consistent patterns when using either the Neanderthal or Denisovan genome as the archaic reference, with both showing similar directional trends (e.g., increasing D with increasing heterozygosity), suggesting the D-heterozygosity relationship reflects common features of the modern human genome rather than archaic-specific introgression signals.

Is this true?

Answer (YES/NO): NO